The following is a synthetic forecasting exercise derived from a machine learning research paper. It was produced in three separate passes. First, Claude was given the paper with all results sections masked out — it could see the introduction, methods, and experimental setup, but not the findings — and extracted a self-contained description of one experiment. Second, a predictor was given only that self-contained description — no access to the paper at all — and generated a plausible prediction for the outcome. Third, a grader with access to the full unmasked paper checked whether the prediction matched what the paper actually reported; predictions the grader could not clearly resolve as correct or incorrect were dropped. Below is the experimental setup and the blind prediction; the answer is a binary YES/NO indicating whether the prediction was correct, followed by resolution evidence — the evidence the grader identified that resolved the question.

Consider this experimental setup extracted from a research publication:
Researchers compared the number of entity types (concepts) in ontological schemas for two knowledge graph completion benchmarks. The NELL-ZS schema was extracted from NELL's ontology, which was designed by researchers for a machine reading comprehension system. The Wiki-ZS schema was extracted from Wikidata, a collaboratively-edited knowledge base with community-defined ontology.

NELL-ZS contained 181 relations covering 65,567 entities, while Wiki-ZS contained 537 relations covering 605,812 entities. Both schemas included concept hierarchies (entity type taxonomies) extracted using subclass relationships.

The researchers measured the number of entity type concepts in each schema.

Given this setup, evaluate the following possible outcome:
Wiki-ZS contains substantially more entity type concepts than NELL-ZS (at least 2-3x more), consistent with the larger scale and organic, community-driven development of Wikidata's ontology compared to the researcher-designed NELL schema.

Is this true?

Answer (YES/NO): YES